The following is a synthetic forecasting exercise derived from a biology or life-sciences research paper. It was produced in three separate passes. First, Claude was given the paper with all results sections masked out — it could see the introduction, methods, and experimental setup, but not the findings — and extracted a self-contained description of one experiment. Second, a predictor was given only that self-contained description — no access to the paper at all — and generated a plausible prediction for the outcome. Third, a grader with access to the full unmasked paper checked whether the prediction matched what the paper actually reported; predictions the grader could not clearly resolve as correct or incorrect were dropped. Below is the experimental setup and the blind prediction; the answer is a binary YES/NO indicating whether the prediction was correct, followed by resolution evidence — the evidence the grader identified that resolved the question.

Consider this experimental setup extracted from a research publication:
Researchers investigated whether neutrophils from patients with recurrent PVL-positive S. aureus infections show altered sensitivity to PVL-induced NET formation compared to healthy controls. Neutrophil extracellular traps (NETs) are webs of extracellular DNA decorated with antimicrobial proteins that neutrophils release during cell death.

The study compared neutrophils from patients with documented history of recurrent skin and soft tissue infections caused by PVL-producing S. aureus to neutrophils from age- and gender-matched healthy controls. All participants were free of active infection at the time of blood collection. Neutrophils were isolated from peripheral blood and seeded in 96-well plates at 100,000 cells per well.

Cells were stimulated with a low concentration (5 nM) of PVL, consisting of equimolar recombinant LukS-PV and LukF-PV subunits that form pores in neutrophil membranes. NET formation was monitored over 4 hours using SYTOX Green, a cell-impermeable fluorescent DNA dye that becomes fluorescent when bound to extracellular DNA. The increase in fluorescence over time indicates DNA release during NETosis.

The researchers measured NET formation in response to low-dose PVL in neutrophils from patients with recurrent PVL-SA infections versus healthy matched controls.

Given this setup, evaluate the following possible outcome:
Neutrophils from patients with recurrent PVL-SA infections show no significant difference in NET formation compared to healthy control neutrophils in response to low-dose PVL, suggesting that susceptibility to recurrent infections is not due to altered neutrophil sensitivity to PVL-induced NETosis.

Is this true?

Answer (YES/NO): NO